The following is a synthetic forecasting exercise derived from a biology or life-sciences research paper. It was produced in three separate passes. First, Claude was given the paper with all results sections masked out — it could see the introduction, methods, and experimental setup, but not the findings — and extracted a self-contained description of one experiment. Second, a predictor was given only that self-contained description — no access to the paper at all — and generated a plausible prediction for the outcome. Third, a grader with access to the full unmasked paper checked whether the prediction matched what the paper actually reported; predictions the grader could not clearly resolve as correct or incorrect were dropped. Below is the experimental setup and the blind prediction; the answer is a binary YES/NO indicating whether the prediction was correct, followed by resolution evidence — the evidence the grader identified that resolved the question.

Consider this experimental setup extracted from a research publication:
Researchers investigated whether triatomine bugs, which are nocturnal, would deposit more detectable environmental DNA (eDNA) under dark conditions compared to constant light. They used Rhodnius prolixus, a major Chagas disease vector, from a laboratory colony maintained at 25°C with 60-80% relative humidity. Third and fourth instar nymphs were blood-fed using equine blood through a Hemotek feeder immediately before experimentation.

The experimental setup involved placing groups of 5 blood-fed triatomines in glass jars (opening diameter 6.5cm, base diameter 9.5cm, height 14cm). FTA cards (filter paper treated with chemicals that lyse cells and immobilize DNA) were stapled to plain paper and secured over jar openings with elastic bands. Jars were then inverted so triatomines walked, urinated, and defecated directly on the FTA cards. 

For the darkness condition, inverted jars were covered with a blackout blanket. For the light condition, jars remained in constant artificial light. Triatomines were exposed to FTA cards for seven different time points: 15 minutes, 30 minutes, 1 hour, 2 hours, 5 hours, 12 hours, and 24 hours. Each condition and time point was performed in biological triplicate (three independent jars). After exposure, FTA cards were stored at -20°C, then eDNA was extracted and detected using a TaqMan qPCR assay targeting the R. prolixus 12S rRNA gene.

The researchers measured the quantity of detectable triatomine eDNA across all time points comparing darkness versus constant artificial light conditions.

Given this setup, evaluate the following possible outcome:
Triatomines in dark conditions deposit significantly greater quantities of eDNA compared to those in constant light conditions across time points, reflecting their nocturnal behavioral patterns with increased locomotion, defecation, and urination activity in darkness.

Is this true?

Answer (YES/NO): NO